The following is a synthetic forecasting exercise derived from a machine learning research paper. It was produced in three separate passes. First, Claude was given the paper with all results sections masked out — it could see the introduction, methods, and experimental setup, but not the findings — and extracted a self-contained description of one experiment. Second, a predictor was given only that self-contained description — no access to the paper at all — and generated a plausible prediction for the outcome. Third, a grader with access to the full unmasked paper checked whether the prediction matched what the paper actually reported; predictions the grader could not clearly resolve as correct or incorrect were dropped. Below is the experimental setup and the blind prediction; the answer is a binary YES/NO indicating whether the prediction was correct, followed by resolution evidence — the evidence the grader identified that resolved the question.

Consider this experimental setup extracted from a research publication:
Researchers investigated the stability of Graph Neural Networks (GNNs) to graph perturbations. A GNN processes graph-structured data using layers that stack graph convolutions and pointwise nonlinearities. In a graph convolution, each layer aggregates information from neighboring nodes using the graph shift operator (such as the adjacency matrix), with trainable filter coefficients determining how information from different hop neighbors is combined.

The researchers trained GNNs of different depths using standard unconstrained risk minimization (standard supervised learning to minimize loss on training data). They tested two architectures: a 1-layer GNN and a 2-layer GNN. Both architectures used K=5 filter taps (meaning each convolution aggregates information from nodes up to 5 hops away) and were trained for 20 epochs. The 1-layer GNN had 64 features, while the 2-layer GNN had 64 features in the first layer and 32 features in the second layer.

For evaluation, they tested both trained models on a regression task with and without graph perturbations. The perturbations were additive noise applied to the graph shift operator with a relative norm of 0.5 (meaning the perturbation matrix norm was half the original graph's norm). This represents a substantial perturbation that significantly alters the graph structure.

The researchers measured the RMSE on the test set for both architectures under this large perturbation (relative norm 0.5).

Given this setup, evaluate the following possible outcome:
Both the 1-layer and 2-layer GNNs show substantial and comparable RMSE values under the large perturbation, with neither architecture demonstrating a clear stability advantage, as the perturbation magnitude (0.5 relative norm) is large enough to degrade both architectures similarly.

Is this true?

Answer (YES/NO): NO